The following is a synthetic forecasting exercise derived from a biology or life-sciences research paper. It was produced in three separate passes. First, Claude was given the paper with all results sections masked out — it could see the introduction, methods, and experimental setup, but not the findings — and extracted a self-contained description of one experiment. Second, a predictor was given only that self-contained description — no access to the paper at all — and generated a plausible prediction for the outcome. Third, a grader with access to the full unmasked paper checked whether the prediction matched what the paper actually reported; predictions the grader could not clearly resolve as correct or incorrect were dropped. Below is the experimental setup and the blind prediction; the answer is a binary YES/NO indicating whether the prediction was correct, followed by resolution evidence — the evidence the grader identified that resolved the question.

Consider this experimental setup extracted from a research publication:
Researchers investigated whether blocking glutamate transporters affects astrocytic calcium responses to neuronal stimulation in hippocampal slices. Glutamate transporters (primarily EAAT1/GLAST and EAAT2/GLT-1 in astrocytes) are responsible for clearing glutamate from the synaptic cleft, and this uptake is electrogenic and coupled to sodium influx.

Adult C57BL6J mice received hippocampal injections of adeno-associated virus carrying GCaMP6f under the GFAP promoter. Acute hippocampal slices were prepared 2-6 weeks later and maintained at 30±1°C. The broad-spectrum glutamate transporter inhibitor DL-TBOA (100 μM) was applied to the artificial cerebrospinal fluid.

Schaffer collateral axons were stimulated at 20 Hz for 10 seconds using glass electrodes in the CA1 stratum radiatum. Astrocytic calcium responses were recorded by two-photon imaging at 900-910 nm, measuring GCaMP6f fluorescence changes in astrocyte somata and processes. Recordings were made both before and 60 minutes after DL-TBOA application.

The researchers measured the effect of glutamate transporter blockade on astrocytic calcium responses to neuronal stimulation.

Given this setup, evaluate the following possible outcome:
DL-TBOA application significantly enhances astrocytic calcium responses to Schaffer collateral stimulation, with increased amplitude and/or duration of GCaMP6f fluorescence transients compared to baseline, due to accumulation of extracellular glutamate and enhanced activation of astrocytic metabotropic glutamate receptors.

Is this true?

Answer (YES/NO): NO